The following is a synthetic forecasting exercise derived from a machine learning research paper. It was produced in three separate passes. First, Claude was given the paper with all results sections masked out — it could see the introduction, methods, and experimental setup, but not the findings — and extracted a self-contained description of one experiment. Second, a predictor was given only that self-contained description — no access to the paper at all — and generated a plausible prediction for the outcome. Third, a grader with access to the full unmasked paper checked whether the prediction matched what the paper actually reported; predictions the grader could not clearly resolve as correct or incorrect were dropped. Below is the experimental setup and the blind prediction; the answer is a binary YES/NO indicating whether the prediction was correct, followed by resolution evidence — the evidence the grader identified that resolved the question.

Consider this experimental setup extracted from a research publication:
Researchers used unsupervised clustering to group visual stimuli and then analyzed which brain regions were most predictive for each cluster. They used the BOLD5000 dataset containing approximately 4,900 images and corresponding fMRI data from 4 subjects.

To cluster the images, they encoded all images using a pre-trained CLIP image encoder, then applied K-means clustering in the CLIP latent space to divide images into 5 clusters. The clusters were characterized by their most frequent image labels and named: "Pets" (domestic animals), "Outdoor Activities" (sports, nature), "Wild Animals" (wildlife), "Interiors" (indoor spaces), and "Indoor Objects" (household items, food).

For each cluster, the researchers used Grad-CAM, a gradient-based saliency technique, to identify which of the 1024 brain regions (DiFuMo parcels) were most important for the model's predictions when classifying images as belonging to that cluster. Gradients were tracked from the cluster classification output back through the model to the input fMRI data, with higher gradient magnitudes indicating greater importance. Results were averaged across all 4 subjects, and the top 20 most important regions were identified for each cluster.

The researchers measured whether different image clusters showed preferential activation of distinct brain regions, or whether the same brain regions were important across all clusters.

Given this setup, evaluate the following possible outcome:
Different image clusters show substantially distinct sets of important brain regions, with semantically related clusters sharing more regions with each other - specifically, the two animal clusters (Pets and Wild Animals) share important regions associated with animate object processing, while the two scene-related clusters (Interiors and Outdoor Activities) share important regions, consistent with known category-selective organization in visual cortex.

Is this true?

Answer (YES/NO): NO